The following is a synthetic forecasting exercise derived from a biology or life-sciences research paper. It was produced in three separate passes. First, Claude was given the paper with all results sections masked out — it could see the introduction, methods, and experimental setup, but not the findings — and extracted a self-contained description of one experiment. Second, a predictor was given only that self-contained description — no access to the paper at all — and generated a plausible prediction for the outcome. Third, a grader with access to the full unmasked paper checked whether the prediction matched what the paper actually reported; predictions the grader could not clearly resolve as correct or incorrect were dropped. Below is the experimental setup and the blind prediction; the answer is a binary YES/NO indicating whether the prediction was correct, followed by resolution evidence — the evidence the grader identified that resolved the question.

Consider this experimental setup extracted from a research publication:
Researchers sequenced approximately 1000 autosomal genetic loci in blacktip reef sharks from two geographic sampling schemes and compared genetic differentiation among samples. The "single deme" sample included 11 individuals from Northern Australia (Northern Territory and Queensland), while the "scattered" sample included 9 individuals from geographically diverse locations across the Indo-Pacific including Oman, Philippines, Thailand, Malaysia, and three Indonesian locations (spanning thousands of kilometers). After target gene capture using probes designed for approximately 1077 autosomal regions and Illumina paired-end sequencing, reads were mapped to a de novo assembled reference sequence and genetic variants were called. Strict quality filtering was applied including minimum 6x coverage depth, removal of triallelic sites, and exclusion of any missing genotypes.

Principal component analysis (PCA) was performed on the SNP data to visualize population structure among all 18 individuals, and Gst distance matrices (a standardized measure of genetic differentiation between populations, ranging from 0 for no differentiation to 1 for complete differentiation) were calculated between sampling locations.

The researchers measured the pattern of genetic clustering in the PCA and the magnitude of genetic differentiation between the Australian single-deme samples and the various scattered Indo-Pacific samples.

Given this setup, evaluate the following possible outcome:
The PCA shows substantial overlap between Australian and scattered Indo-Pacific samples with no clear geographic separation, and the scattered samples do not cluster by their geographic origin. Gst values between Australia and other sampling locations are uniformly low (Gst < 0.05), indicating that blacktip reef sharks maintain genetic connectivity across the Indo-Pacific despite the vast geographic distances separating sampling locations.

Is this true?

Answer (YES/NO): NO